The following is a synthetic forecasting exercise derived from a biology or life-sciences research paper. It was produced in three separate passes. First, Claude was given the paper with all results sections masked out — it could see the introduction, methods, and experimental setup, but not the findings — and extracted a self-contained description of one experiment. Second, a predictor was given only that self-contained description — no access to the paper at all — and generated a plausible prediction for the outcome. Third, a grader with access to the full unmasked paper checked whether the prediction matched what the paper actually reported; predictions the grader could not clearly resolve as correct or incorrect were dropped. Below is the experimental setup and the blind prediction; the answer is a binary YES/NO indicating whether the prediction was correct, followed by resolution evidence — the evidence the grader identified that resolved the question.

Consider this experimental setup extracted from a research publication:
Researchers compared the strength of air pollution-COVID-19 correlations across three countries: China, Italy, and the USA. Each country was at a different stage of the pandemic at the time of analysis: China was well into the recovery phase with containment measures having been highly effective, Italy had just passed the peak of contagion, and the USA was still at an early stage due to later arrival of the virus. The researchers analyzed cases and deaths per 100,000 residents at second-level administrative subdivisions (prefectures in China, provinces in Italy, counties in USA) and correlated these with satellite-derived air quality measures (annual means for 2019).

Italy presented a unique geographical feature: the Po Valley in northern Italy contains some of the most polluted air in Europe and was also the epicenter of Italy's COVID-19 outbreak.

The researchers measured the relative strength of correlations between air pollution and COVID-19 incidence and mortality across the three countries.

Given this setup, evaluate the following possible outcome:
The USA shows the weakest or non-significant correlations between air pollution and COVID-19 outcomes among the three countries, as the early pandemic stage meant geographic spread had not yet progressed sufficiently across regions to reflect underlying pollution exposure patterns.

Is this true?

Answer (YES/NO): NO